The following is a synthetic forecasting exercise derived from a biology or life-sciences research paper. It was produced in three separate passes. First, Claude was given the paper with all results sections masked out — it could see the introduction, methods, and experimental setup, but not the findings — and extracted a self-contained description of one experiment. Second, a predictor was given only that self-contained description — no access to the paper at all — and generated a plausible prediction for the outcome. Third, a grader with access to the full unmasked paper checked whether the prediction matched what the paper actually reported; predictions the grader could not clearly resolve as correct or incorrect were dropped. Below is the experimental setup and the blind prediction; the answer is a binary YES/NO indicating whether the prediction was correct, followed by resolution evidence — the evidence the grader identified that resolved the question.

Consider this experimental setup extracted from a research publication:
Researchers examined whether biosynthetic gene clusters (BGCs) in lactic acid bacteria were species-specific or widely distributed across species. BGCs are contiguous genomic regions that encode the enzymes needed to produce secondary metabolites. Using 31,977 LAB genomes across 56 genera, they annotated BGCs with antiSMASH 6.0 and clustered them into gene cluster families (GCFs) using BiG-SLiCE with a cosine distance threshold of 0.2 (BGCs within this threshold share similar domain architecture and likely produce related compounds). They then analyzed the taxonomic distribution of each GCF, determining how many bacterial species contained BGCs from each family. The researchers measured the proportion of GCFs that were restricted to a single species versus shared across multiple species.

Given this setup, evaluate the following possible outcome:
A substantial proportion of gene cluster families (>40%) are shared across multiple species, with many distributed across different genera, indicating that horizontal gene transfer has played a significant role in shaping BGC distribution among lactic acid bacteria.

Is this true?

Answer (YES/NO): NO